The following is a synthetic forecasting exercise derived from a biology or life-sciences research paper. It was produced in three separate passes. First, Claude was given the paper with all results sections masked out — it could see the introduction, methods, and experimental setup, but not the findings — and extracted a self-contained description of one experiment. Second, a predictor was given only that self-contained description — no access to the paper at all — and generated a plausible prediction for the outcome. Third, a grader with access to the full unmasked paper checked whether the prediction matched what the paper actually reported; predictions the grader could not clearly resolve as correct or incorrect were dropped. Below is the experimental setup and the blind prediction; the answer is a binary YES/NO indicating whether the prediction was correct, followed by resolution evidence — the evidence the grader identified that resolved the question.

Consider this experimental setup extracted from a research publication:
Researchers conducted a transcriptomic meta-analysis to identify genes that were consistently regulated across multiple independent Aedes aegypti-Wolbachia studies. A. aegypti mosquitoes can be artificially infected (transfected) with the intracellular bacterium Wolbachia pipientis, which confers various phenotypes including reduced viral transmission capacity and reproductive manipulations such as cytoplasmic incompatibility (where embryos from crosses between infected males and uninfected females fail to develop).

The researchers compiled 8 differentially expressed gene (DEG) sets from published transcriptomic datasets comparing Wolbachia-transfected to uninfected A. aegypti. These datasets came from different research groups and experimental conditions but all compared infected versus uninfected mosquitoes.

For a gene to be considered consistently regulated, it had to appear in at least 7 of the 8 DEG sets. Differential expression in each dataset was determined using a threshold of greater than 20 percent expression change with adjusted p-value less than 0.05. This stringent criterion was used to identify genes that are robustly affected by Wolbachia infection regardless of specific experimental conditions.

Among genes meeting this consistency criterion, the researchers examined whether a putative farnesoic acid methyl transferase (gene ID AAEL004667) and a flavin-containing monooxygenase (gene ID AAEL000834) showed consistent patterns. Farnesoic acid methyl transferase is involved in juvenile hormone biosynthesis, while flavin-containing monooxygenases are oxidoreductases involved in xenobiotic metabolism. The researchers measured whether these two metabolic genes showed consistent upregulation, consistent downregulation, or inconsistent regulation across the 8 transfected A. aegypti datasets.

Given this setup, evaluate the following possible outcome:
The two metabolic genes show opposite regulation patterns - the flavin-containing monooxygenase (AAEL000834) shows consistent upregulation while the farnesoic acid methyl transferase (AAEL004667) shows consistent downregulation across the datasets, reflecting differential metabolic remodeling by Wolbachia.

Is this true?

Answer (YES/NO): NO